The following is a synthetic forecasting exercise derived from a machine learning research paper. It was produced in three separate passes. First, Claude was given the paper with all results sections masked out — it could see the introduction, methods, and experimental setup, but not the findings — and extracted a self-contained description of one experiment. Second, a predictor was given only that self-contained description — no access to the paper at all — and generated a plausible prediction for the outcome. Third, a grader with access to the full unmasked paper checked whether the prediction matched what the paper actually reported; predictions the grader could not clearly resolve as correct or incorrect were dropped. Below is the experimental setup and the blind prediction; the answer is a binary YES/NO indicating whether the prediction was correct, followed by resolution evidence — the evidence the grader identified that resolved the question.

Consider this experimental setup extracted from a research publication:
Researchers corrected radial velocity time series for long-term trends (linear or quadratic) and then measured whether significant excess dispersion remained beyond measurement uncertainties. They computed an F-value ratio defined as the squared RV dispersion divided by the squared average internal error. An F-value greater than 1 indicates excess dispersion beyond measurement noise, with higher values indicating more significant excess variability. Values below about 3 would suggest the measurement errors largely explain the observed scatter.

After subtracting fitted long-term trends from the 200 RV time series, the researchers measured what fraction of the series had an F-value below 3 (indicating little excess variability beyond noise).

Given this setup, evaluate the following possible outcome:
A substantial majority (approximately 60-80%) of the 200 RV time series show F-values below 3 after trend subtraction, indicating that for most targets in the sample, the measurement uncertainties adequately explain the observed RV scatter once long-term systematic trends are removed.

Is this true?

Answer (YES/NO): NO